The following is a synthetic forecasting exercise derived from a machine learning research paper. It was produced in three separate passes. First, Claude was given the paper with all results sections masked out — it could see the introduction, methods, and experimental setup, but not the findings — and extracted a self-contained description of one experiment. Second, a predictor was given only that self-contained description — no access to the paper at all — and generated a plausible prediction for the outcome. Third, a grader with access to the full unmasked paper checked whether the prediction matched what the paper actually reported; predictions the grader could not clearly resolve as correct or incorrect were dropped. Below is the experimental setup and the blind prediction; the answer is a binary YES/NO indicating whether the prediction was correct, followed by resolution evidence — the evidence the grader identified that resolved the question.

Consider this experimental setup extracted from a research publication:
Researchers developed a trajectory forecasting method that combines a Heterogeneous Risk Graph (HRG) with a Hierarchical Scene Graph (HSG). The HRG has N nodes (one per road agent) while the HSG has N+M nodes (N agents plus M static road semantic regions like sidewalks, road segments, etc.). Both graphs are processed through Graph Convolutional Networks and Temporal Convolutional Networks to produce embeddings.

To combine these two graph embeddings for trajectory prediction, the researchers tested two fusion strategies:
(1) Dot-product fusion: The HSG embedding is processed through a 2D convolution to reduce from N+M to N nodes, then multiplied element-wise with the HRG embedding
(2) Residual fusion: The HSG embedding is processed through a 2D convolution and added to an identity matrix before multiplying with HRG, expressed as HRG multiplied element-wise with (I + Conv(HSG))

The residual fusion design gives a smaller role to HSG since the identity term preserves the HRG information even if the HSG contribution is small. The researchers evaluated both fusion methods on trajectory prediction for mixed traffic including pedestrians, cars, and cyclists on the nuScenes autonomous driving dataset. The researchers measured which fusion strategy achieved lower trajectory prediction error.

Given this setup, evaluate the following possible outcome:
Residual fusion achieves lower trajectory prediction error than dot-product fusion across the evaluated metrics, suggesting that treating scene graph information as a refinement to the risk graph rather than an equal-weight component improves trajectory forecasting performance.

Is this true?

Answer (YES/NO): NO